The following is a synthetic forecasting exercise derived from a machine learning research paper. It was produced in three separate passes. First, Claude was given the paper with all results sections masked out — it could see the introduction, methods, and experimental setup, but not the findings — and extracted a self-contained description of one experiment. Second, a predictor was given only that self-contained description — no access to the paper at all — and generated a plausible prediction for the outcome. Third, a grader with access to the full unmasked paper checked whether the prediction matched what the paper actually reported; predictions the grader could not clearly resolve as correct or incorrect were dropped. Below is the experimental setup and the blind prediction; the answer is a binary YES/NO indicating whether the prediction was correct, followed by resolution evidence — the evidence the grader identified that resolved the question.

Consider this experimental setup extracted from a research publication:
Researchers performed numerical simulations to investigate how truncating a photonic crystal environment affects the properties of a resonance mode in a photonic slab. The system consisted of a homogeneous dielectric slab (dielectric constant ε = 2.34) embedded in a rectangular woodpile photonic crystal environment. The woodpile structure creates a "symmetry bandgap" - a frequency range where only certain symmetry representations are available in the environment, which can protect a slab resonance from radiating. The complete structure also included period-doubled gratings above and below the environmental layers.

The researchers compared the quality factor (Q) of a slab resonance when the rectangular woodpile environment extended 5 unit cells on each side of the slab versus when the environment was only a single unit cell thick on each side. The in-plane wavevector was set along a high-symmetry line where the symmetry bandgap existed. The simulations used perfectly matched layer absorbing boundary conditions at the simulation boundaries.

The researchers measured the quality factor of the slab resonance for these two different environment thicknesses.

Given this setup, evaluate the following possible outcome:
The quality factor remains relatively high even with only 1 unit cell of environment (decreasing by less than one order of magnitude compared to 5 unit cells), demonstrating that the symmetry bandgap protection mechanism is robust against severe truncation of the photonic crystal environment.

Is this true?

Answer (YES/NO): YES